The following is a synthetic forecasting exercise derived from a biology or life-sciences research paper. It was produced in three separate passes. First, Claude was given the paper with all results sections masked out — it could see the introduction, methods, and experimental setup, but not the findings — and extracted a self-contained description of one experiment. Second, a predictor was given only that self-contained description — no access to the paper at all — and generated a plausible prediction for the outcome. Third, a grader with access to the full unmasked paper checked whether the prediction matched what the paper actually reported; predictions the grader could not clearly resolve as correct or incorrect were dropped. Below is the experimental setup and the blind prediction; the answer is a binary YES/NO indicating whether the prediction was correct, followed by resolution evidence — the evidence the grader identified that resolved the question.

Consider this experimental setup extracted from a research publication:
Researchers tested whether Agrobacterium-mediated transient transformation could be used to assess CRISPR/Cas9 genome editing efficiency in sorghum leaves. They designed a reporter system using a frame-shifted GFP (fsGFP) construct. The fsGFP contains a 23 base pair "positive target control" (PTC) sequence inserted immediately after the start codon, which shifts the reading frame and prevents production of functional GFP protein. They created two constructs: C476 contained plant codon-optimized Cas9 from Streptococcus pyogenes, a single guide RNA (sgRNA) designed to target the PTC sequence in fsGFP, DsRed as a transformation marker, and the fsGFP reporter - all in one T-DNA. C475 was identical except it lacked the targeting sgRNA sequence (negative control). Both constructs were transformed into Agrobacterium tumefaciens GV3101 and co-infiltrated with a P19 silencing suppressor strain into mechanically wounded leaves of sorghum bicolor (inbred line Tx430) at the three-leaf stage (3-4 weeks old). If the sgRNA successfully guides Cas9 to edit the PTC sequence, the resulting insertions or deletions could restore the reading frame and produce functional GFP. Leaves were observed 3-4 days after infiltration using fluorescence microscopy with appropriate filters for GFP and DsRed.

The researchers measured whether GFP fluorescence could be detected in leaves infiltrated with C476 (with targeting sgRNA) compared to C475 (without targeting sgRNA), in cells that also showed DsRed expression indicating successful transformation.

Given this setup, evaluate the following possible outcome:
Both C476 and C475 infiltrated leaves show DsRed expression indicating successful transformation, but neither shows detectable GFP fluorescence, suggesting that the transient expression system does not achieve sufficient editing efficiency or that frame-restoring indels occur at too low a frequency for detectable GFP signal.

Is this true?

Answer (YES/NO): NO